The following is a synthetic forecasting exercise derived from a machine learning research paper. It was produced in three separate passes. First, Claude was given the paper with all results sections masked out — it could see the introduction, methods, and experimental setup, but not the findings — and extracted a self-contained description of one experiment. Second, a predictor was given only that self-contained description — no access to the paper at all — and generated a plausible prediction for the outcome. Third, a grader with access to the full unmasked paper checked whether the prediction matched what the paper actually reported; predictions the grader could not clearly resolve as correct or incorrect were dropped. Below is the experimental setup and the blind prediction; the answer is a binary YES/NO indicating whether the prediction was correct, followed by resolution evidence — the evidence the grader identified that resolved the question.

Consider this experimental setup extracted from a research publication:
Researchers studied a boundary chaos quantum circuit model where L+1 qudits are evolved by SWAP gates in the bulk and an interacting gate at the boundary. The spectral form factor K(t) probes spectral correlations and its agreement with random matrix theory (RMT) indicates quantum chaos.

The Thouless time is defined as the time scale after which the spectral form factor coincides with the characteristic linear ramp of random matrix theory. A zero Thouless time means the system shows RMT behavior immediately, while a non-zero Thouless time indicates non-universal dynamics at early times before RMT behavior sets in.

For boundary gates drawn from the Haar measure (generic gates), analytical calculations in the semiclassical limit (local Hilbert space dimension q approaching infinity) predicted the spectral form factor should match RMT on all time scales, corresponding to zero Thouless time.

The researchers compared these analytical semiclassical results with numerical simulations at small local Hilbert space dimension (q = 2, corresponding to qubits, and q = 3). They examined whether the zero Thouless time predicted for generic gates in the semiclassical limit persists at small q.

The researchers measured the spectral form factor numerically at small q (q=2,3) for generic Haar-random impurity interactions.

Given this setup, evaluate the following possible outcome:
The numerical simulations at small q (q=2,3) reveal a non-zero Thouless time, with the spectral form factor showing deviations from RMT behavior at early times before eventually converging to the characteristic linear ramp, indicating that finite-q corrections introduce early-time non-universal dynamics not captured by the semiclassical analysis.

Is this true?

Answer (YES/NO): YES